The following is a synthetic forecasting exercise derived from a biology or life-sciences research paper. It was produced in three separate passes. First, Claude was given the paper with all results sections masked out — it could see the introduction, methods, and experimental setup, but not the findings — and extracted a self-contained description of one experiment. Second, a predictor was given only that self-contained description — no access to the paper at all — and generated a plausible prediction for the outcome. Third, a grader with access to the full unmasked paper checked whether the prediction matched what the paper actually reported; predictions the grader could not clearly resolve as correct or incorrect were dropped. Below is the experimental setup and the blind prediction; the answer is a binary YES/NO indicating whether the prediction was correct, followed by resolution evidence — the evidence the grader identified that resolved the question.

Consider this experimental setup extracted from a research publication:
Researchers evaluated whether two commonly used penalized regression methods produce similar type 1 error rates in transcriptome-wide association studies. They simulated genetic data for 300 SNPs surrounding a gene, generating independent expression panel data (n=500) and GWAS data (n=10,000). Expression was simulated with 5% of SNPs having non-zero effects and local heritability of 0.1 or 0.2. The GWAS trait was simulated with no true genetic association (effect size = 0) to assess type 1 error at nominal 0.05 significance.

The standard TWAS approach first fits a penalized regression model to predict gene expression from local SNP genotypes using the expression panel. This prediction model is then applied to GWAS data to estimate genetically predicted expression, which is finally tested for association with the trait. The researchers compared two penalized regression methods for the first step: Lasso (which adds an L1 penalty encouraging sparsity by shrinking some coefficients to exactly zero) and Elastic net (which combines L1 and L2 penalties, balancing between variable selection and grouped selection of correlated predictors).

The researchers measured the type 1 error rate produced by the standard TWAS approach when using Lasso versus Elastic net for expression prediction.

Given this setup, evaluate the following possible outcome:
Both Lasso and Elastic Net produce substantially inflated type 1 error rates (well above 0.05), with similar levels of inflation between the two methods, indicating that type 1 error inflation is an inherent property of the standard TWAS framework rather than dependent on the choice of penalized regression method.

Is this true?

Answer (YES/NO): YES